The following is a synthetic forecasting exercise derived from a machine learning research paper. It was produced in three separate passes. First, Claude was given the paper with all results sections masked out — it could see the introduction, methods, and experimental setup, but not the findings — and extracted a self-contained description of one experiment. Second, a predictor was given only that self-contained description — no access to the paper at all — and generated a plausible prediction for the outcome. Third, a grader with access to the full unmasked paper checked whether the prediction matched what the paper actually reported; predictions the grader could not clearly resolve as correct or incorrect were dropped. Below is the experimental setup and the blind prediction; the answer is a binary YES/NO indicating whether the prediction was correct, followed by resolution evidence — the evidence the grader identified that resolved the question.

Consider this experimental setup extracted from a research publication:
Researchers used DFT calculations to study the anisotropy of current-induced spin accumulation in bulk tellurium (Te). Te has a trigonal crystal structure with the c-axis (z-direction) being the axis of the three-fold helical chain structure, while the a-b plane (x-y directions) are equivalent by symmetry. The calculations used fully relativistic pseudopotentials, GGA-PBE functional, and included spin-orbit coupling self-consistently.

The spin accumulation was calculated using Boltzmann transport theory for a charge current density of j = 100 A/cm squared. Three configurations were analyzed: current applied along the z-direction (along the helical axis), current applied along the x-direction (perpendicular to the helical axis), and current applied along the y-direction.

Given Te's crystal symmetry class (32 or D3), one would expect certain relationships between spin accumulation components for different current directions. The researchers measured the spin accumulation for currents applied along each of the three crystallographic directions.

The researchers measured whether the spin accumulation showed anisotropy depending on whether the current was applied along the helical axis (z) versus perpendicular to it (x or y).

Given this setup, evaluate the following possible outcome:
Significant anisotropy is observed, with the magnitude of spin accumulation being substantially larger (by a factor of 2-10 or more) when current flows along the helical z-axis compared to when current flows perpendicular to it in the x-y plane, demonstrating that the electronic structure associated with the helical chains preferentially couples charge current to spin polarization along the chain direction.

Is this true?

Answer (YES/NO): YES